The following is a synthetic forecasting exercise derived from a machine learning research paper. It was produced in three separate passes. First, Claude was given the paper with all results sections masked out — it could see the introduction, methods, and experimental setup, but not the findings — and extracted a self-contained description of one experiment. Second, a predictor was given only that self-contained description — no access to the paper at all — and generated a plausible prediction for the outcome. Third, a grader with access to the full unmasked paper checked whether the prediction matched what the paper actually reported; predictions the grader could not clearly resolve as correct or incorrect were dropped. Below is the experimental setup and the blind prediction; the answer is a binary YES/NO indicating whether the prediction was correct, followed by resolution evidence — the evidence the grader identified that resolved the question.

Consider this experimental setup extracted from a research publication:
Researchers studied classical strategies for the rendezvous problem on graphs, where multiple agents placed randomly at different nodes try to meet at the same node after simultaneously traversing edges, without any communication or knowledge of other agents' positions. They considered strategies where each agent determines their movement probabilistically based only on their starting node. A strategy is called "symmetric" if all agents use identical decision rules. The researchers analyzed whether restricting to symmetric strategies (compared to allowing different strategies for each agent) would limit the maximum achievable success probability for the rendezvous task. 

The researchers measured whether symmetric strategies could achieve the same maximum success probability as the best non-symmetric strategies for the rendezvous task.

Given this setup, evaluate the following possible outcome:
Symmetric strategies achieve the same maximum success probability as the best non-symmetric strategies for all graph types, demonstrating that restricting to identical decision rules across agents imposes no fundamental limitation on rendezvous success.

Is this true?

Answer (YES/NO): YES